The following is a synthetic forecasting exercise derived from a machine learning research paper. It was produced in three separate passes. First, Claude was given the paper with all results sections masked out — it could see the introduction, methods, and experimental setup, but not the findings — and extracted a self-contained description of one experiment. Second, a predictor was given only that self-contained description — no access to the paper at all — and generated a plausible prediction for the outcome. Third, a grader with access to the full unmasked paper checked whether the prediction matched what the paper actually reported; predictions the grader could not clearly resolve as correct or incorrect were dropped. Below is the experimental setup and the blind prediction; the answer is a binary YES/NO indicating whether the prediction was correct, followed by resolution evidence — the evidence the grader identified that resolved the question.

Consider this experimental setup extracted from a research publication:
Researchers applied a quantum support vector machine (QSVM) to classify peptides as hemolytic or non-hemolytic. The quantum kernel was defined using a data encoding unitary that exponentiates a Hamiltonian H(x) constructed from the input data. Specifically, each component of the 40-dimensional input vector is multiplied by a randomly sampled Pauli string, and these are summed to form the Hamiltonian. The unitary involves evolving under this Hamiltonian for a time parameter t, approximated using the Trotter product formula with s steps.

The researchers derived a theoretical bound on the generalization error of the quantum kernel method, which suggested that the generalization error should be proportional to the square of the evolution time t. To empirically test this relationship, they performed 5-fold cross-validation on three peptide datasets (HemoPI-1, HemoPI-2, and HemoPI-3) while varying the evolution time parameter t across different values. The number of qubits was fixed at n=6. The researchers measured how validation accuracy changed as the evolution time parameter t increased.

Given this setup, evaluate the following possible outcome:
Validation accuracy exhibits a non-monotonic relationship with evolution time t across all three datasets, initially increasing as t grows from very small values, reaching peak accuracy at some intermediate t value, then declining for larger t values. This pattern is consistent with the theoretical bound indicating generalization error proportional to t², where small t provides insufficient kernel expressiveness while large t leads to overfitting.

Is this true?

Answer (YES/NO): NO